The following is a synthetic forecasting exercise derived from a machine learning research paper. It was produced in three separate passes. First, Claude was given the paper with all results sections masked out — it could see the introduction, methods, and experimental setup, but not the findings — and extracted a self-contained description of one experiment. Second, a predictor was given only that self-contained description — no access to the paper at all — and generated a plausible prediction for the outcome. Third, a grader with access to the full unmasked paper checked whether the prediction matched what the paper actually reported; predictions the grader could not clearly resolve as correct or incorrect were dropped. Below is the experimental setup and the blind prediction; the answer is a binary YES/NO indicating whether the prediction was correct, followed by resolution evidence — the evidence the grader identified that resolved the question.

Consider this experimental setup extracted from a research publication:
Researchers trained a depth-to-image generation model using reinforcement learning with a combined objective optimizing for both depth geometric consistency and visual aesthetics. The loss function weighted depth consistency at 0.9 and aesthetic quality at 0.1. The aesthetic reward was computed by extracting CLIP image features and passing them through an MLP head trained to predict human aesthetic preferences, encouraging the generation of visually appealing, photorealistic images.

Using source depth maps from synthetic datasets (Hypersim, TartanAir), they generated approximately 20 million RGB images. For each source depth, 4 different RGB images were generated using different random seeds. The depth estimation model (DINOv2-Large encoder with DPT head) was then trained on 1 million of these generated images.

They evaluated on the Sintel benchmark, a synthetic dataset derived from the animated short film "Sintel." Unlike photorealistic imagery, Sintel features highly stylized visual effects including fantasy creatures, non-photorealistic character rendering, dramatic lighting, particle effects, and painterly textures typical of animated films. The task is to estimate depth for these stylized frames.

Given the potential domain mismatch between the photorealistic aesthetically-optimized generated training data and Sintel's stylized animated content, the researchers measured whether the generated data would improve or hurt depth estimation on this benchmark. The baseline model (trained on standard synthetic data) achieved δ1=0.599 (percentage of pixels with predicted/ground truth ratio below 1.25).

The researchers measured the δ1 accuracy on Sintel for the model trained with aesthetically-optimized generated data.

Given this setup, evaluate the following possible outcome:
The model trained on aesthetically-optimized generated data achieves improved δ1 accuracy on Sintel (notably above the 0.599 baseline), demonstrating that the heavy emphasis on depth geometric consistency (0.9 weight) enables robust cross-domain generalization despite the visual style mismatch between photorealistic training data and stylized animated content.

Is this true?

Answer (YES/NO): YES